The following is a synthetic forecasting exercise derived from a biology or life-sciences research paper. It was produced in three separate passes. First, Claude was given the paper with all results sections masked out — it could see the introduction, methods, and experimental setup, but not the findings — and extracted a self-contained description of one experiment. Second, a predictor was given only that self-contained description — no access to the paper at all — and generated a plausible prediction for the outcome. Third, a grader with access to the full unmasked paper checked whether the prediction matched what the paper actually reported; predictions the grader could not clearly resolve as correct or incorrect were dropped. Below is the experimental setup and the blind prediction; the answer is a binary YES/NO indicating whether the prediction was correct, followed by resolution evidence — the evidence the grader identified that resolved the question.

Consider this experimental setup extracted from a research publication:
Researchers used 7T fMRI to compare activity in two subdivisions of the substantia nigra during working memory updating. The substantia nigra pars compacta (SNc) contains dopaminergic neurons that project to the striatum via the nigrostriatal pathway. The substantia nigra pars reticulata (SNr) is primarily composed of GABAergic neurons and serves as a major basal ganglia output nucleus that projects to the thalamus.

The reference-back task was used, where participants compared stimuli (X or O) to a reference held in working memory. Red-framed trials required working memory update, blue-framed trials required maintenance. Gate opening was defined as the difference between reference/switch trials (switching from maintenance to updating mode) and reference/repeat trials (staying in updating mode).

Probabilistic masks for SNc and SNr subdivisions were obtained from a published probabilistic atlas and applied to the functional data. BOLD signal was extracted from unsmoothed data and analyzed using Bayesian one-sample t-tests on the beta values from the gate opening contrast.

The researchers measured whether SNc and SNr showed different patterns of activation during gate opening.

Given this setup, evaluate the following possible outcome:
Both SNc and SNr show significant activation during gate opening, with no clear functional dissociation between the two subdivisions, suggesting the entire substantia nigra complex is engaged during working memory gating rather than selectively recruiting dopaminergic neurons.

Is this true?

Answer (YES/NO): NO